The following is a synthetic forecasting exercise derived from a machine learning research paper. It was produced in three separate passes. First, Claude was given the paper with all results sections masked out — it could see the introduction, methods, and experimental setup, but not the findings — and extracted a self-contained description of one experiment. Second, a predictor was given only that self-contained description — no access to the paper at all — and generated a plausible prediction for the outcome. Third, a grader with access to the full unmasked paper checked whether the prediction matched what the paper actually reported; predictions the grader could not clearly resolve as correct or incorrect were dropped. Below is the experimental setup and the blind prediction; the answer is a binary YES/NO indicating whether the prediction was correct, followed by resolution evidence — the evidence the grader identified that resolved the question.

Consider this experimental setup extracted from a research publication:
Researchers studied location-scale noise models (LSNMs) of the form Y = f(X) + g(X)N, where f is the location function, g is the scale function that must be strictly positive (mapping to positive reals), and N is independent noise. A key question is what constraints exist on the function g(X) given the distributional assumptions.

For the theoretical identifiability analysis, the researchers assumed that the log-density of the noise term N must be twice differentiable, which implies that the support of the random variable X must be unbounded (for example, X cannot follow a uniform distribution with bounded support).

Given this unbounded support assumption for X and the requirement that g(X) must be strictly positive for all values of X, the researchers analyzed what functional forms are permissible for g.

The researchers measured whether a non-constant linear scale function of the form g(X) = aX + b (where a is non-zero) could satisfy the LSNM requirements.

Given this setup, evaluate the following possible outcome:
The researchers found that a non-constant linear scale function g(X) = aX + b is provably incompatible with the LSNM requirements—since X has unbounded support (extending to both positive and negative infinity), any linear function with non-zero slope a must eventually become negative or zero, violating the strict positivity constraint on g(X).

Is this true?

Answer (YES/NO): YES